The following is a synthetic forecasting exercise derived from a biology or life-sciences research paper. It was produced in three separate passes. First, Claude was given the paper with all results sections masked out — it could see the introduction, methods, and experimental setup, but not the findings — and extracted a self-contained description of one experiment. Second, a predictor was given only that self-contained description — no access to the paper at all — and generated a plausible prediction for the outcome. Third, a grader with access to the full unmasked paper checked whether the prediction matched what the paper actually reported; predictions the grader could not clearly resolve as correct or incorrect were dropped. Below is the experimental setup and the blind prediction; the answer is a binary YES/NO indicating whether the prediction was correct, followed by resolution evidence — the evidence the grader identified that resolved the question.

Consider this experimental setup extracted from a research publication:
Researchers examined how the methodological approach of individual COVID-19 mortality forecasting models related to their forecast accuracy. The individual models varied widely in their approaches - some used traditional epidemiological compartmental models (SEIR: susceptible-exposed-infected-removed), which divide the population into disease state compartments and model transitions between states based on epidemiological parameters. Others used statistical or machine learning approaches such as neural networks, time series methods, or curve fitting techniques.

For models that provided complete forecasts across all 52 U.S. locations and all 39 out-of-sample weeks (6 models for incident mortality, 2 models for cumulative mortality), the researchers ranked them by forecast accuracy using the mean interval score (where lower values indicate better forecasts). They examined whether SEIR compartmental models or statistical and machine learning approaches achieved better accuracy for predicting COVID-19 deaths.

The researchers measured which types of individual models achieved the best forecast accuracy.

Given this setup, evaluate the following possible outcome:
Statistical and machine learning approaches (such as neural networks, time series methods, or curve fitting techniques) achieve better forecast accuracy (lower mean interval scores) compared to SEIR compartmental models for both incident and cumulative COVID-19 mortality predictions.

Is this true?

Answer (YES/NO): NO